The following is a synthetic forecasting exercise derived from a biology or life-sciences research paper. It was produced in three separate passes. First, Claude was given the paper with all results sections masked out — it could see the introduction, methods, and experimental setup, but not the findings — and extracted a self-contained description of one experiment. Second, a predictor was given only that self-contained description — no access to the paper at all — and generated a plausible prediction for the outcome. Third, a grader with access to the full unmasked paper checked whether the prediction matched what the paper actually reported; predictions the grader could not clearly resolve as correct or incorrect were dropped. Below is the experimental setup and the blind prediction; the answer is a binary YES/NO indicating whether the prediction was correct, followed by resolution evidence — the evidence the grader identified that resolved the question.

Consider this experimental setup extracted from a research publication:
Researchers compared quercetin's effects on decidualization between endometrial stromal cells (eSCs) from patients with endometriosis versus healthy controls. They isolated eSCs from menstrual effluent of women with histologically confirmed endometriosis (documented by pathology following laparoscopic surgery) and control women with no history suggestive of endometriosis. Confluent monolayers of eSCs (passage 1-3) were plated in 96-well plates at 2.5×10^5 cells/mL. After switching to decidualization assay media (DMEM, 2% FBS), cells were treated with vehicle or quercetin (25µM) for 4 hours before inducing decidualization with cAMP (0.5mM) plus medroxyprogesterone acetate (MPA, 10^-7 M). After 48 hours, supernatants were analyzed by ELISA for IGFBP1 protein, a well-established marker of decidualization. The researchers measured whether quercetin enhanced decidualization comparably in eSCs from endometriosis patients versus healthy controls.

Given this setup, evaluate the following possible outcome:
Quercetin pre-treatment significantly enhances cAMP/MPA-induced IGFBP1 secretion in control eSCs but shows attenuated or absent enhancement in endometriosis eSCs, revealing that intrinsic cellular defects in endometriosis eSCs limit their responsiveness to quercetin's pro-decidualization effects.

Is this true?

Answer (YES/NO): NO